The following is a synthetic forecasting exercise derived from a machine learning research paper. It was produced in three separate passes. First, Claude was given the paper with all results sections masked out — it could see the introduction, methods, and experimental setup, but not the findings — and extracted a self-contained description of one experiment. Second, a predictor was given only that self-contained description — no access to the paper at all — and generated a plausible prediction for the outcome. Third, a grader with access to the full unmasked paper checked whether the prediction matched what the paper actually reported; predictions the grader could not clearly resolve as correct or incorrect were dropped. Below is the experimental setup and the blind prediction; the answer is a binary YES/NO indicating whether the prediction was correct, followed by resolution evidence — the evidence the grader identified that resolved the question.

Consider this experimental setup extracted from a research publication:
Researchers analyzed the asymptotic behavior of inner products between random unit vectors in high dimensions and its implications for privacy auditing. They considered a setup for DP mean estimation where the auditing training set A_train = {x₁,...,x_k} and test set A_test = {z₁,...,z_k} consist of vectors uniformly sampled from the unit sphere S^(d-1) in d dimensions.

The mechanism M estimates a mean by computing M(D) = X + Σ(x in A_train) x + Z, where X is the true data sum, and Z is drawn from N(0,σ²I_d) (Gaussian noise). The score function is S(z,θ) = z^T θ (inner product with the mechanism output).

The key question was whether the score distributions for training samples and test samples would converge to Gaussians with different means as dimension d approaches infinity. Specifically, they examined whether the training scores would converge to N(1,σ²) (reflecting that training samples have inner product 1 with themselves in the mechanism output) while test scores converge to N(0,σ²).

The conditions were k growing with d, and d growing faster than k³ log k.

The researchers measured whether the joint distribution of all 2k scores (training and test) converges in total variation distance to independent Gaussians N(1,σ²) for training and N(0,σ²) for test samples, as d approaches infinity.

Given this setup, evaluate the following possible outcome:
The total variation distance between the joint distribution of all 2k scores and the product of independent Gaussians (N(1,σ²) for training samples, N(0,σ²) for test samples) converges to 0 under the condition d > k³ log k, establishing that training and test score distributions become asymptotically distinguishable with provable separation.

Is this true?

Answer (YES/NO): YES